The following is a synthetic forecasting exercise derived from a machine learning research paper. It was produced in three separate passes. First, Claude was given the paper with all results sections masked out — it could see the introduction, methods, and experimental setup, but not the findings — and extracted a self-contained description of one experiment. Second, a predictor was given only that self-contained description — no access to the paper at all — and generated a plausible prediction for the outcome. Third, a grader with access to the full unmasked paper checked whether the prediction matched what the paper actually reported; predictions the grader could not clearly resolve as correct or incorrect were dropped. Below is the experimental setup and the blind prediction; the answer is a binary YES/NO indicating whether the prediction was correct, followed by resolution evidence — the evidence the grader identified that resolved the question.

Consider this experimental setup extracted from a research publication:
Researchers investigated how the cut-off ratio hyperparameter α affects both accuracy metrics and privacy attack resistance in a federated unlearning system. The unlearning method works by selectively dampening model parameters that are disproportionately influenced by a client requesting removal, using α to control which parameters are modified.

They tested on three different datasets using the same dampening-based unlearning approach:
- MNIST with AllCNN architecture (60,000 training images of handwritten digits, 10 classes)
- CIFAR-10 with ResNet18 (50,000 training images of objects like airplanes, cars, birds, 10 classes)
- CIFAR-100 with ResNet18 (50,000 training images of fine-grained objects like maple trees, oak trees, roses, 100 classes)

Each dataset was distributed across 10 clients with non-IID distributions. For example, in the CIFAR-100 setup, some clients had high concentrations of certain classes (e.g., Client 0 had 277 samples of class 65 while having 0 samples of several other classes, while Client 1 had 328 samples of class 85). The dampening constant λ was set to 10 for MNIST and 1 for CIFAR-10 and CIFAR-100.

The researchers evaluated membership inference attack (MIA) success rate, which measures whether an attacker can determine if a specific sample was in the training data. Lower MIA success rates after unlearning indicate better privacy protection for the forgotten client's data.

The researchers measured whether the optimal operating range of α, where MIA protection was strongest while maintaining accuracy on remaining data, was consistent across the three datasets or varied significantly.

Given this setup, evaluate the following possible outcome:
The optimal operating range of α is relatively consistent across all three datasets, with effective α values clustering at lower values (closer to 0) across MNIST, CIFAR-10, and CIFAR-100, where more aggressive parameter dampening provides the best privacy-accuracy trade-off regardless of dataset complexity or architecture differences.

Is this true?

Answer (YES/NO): NO